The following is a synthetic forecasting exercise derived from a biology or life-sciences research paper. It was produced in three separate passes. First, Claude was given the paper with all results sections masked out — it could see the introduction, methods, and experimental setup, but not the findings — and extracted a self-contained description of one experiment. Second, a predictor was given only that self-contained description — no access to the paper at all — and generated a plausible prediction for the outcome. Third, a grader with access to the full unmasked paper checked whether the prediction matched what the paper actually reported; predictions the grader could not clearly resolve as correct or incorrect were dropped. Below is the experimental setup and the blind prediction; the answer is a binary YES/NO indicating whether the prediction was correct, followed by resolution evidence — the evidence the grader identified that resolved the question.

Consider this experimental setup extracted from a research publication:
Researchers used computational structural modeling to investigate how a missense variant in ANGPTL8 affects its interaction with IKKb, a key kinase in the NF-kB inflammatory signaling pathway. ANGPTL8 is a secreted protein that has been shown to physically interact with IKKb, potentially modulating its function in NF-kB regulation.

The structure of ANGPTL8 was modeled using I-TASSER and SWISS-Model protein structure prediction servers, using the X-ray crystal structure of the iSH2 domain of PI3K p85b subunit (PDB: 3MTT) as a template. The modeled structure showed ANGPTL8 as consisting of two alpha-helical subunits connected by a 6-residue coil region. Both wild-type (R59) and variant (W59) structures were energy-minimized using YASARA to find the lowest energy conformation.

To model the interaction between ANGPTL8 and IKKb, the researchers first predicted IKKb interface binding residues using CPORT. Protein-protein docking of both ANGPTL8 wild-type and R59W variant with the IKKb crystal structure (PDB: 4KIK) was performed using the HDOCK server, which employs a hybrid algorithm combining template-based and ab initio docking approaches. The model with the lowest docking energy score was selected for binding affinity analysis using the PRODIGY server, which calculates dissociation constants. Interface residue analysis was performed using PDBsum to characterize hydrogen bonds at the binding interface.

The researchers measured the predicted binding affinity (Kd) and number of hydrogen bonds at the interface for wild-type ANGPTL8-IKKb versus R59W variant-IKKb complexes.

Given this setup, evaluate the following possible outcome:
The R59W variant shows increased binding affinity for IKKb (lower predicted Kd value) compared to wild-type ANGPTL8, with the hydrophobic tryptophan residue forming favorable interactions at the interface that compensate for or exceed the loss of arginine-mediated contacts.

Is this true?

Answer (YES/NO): NO